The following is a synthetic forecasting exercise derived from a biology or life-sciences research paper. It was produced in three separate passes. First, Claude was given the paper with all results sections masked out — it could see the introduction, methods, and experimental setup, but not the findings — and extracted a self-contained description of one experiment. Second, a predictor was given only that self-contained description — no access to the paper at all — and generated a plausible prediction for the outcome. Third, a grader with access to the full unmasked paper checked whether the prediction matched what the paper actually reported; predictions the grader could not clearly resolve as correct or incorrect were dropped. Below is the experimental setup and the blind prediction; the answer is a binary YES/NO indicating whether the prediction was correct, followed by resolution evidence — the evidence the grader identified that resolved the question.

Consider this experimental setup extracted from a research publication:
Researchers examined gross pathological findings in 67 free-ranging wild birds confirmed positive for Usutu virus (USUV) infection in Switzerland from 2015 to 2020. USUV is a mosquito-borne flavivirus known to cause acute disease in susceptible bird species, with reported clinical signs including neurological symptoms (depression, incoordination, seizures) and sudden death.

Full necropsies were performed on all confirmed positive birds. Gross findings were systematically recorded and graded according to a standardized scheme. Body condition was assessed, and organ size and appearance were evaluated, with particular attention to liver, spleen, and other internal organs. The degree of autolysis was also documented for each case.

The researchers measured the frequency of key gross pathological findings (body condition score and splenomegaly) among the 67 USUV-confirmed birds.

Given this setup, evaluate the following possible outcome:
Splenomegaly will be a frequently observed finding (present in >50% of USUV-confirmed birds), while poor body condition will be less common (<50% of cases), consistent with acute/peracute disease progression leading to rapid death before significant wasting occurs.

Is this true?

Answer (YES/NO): NO